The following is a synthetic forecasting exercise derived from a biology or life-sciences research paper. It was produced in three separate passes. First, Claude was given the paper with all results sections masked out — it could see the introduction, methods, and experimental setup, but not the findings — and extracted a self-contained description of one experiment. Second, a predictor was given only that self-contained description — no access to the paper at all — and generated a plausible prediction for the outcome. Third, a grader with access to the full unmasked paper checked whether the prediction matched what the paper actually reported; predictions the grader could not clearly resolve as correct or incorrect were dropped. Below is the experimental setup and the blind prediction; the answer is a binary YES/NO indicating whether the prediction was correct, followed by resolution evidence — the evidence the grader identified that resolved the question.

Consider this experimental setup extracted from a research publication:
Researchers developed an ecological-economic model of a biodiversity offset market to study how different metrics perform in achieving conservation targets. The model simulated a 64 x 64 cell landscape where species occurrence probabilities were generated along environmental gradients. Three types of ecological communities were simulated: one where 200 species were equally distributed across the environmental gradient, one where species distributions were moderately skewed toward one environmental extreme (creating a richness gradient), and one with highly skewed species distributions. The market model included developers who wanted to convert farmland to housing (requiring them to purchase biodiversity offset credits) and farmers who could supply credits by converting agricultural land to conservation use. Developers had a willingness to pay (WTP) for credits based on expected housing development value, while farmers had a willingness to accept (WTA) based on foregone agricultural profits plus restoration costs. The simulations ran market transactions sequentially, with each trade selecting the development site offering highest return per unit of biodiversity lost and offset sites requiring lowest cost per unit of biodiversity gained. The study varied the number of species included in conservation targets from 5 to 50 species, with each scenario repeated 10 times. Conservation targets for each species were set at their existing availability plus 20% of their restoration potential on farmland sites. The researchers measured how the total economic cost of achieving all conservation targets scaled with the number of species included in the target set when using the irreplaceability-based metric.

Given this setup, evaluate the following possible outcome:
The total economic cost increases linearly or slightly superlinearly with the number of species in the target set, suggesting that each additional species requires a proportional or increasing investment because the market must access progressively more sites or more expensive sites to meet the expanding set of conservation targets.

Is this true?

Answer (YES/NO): NO